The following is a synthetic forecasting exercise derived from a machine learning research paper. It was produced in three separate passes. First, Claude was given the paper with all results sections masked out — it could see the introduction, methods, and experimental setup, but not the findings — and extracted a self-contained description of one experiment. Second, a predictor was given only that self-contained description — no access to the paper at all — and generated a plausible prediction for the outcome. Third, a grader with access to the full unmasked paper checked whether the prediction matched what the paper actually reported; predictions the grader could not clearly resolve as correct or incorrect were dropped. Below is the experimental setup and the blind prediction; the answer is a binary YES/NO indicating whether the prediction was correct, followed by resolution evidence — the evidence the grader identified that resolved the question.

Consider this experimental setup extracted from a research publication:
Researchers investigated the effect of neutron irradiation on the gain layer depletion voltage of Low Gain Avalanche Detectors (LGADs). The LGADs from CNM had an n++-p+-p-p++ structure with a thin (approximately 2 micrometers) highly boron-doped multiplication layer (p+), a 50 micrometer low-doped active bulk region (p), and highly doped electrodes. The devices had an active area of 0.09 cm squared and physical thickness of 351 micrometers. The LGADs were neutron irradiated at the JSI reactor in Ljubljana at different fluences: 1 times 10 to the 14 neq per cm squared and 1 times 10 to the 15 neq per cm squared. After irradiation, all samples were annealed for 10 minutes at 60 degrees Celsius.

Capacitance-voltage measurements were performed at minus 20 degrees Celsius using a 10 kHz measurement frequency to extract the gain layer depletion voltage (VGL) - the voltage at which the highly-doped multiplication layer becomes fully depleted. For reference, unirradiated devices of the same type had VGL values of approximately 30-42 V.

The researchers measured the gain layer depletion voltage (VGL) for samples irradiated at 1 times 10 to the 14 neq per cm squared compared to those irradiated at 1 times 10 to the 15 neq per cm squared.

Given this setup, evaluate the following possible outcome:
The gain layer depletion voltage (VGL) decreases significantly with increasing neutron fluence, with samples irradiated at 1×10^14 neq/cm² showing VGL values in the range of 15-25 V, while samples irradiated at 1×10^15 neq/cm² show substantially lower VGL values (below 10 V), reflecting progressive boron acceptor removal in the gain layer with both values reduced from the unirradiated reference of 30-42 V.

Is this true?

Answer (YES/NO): NO